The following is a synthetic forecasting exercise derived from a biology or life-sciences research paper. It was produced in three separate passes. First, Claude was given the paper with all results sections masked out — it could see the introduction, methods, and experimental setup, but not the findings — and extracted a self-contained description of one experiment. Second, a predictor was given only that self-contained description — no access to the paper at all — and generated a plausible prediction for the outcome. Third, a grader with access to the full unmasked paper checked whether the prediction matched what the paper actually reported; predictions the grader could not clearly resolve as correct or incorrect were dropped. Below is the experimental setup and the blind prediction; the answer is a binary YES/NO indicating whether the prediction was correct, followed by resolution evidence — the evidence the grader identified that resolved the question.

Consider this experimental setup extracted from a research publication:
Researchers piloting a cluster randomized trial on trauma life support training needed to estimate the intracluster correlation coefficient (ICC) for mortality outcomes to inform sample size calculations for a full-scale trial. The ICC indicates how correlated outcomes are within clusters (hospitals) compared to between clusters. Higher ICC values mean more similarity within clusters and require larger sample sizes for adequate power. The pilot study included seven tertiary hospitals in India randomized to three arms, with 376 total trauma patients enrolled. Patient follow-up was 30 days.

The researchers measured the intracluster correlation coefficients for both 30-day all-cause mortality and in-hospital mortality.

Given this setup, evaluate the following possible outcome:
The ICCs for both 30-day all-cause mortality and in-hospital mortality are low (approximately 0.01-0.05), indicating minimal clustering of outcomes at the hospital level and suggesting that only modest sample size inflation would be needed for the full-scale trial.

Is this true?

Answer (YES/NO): YES